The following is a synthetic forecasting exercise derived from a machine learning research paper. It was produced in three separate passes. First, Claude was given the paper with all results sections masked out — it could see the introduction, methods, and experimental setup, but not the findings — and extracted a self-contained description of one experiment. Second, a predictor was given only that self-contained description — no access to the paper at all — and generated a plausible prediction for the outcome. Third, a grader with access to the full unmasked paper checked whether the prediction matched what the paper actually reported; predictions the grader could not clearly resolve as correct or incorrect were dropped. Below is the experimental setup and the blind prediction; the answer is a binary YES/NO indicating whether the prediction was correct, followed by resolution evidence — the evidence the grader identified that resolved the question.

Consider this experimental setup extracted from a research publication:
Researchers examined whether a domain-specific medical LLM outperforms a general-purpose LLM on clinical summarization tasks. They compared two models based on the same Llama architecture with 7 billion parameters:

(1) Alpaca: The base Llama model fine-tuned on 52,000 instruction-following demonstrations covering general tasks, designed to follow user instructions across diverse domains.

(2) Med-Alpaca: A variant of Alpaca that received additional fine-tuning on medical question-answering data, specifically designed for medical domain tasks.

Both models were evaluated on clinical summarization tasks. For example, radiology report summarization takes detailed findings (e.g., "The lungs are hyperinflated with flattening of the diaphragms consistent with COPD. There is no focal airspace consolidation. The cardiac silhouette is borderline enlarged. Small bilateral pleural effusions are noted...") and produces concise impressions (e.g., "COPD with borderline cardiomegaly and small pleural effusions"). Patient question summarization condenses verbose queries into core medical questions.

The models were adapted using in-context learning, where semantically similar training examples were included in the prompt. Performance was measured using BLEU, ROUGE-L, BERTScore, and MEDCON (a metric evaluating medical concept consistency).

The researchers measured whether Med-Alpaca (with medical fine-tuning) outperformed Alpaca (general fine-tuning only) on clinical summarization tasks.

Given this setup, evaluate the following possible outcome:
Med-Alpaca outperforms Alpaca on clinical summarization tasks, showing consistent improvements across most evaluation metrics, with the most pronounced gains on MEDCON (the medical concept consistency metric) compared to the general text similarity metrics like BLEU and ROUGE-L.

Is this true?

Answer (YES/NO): NO